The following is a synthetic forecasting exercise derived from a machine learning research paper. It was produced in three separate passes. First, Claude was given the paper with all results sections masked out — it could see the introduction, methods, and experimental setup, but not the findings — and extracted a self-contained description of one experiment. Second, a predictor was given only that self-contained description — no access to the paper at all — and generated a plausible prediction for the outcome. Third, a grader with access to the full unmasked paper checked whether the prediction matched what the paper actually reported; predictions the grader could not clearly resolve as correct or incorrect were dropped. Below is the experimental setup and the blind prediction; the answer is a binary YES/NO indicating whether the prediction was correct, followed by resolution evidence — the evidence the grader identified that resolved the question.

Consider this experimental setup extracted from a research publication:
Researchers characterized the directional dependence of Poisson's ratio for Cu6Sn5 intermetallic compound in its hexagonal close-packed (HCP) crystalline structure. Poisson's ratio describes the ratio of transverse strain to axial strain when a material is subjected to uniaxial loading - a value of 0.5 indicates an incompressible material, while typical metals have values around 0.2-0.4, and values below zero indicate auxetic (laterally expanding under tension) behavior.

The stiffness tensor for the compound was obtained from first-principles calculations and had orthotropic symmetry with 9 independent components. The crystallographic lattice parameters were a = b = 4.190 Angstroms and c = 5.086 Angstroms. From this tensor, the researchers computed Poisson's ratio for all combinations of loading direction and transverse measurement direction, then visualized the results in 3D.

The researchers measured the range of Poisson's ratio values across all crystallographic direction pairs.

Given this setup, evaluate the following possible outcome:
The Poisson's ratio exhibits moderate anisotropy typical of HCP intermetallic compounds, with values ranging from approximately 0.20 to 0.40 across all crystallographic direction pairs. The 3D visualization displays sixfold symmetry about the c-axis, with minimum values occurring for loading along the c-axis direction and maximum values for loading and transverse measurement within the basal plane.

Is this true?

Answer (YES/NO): NO